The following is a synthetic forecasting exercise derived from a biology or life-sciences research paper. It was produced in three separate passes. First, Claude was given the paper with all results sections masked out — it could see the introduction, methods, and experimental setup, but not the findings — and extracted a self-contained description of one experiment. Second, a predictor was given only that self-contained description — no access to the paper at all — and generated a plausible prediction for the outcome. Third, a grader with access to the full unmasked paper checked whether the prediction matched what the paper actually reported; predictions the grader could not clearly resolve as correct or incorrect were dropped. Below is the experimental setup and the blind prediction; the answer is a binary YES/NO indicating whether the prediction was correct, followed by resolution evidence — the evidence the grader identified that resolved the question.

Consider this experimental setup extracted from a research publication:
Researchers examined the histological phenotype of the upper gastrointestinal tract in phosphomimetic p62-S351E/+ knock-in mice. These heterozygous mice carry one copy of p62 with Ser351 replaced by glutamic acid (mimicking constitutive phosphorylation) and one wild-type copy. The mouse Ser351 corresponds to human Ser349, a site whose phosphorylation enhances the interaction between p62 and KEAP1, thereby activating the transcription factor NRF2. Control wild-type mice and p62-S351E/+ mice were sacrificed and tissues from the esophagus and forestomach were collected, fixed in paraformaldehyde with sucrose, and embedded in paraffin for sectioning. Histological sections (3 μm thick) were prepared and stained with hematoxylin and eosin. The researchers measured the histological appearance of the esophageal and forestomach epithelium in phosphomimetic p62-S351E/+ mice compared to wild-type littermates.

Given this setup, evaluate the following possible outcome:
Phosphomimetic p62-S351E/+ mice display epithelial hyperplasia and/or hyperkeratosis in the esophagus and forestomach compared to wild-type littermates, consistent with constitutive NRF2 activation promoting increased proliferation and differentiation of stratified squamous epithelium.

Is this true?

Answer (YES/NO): YES